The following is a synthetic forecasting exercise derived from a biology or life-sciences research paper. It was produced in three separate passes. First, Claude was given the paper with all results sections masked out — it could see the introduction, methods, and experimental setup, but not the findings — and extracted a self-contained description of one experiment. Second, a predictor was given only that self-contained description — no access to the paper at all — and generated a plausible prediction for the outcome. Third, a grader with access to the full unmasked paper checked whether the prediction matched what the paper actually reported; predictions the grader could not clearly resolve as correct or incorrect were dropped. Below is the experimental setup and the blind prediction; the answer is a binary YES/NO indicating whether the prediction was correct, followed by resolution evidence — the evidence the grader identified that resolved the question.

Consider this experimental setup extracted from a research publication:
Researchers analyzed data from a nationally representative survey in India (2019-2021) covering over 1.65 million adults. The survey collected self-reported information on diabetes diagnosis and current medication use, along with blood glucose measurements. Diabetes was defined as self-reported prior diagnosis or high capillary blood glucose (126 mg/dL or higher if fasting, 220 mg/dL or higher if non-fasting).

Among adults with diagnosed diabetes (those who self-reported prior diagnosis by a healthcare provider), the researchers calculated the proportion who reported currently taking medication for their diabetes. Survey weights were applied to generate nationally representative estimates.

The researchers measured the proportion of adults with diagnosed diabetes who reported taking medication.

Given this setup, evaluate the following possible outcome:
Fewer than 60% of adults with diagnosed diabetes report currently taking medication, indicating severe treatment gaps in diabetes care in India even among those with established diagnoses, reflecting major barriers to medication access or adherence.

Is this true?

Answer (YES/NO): YES